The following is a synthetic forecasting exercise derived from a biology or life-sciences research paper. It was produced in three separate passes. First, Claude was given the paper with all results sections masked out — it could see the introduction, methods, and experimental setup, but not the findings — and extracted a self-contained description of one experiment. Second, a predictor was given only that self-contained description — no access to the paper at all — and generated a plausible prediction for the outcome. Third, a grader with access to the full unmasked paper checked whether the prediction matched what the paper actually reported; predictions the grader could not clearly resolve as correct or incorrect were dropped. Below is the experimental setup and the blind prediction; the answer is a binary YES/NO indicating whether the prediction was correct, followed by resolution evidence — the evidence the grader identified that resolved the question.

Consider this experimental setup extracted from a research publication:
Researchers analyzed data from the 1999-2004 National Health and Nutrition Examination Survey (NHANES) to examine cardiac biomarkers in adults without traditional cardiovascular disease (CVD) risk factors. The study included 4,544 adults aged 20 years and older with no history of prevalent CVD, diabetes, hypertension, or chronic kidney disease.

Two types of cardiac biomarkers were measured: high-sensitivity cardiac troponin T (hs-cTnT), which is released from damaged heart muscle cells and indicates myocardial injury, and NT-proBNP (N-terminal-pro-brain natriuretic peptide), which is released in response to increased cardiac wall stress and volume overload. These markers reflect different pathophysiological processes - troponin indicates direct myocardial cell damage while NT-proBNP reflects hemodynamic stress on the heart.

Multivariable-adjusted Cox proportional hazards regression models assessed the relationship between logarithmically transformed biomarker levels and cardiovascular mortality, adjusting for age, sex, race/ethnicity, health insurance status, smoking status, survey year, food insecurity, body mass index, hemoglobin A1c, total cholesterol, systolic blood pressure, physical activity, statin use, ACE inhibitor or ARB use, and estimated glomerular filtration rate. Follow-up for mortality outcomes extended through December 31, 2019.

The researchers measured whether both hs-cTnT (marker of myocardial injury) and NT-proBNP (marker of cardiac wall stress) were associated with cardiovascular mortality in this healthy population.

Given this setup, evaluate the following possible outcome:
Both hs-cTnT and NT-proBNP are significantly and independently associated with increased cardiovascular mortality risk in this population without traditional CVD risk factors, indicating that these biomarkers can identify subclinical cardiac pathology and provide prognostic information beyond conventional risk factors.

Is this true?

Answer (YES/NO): YES